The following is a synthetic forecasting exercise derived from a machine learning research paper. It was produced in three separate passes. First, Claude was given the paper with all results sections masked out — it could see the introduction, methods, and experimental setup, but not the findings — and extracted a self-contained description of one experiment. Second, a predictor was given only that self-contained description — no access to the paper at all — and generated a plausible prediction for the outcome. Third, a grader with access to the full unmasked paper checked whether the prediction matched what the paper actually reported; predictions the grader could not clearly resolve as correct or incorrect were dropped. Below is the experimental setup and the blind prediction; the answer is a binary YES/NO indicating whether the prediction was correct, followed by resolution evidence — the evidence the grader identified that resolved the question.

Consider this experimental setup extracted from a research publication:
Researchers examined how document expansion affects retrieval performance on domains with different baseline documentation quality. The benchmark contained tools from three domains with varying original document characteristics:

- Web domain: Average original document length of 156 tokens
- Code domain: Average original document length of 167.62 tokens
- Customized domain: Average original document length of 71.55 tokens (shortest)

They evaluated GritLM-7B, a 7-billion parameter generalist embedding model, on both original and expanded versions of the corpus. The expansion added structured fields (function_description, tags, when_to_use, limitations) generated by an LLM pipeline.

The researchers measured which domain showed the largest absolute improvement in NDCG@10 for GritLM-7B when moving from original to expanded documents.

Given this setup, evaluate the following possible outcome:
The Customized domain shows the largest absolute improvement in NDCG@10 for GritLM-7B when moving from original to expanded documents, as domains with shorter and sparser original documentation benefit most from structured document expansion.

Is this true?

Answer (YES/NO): YES